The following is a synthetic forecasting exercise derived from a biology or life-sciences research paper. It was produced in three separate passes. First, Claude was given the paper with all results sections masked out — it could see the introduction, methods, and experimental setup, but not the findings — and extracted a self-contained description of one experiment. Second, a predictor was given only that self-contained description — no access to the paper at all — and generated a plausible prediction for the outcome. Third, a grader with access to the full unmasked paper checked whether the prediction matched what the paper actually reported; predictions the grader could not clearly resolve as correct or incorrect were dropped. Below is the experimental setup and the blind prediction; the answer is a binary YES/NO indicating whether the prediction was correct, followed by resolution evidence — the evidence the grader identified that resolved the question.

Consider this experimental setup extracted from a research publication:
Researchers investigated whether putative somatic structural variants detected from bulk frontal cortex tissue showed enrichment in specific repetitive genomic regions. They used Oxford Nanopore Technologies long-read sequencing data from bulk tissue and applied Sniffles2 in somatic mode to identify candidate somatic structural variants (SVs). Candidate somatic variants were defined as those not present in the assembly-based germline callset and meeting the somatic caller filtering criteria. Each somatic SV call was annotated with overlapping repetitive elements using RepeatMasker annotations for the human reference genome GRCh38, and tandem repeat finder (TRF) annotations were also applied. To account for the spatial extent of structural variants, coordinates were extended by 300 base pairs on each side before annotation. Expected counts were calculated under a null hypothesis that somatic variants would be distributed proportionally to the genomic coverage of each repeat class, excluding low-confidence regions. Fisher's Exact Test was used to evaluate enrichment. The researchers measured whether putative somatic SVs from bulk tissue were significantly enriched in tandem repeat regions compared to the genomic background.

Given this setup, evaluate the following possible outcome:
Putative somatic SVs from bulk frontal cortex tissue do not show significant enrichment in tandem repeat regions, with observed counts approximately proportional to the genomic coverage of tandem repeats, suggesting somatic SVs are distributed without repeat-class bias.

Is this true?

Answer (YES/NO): NO